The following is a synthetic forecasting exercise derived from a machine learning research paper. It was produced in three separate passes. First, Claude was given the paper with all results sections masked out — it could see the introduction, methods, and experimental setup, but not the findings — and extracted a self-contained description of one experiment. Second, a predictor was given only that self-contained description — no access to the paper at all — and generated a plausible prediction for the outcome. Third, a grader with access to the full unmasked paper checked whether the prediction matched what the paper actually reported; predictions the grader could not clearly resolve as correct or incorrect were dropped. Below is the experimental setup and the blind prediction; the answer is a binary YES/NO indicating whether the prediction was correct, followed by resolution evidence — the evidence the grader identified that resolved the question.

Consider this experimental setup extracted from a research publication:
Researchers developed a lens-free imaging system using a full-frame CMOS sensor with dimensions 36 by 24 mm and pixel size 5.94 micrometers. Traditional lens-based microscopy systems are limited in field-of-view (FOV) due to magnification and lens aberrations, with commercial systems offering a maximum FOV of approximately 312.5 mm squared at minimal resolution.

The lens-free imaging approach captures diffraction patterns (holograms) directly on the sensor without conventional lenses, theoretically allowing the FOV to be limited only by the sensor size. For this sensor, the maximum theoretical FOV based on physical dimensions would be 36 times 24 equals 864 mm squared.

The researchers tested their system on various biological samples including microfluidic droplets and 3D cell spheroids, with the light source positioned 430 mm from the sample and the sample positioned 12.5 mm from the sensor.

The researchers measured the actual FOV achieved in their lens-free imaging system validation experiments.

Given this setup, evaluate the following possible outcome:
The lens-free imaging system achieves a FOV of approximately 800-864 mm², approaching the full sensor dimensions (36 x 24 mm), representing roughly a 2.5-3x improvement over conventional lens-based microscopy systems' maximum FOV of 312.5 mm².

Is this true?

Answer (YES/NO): NO